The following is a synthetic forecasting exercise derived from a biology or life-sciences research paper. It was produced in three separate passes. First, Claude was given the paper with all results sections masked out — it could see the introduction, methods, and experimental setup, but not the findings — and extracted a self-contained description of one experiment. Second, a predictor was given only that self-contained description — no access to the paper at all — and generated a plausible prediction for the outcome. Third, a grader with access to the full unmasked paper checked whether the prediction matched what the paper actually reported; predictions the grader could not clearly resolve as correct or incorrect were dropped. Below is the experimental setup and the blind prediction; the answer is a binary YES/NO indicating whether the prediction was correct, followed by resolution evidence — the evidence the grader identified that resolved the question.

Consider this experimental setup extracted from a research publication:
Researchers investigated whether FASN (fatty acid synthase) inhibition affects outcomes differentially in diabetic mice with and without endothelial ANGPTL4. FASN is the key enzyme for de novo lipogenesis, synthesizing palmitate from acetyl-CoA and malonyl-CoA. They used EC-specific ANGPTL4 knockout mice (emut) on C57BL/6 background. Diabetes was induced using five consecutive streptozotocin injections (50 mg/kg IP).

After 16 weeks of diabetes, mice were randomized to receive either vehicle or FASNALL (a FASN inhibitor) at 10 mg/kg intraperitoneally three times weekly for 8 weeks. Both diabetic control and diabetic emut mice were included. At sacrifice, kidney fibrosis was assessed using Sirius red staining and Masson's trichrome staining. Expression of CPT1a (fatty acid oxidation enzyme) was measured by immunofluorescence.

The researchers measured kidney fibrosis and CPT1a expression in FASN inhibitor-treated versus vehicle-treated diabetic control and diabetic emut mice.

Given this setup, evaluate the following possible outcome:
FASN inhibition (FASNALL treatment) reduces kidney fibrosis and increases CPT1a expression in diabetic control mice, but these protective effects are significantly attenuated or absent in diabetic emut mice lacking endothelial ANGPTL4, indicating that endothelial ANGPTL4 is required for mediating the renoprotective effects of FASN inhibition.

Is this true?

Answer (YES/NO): NO